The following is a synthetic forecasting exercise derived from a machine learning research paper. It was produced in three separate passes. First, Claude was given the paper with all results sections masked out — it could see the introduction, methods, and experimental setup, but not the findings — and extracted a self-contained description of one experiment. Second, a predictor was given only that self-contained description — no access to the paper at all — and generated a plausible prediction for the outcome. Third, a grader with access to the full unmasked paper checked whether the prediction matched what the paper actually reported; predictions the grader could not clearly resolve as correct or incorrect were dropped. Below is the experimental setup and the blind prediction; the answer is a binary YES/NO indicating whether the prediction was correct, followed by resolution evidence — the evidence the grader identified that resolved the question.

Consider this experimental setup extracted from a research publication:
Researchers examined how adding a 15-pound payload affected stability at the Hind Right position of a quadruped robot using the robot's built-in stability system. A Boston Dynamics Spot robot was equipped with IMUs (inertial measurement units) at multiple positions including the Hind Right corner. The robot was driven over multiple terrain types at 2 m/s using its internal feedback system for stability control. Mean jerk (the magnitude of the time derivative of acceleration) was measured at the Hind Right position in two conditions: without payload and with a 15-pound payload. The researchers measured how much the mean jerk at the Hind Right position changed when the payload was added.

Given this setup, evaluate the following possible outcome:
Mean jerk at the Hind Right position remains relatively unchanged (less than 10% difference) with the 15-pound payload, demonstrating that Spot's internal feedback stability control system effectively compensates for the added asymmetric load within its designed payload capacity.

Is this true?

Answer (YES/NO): NO